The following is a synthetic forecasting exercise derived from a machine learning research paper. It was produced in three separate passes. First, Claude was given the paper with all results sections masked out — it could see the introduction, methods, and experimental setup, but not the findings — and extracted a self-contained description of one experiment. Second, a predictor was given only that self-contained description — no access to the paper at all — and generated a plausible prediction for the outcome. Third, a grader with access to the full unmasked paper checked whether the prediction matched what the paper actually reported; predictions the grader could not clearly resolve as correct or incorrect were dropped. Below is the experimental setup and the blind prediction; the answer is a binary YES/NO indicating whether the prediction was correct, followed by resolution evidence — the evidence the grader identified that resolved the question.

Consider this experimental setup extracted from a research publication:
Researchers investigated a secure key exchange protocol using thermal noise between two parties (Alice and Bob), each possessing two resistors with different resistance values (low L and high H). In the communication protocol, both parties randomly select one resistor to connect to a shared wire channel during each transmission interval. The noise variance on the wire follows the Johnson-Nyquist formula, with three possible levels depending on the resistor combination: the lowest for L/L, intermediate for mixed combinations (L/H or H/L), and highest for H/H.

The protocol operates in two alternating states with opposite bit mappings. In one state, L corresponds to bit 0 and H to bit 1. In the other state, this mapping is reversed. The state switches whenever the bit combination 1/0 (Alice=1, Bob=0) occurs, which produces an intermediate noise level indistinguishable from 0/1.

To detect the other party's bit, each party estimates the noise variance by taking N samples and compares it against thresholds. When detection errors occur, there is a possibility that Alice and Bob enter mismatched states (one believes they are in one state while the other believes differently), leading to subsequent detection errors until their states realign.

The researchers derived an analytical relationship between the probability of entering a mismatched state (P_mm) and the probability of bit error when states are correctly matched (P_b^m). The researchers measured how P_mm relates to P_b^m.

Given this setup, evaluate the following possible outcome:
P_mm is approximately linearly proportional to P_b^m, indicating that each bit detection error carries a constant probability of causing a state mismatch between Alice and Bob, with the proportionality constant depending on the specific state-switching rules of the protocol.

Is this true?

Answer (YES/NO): YES